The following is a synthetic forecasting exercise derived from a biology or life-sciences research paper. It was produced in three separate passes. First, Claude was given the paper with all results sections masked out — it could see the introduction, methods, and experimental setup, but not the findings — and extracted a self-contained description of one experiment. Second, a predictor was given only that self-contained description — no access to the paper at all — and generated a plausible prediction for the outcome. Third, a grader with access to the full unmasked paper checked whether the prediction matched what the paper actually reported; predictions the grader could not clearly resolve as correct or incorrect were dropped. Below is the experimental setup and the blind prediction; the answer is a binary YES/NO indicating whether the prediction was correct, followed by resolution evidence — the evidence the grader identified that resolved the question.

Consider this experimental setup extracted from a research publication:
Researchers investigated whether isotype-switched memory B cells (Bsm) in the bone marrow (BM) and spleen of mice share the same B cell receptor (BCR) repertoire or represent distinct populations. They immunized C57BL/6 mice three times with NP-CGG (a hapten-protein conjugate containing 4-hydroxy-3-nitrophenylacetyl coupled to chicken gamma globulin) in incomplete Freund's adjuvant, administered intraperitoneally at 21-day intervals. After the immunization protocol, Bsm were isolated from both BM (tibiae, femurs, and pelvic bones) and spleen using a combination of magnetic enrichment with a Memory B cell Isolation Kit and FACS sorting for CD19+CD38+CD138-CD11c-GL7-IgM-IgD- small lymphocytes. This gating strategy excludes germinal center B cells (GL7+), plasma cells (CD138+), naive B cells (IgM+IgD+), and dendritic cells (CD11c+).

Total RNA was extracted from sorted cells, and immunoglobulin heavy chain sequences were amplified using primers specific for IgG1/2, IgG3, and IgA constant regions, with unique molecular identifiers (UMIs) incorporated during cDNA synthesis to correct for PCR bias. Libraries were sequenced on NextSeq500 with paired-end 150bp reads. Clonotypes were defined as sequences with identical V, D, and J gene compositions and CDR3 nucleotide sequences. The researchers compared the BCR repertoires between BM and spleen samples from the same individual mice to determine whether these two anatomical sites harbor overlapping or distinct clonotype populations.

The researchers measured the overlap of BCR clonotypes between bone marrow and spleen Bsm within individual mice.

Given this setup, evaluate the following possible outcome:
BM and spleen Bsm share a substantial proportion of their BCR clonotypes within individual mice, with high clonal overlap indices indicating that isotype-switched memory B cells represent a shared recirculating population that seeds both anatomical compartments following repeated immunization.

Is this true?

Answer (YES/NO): NO